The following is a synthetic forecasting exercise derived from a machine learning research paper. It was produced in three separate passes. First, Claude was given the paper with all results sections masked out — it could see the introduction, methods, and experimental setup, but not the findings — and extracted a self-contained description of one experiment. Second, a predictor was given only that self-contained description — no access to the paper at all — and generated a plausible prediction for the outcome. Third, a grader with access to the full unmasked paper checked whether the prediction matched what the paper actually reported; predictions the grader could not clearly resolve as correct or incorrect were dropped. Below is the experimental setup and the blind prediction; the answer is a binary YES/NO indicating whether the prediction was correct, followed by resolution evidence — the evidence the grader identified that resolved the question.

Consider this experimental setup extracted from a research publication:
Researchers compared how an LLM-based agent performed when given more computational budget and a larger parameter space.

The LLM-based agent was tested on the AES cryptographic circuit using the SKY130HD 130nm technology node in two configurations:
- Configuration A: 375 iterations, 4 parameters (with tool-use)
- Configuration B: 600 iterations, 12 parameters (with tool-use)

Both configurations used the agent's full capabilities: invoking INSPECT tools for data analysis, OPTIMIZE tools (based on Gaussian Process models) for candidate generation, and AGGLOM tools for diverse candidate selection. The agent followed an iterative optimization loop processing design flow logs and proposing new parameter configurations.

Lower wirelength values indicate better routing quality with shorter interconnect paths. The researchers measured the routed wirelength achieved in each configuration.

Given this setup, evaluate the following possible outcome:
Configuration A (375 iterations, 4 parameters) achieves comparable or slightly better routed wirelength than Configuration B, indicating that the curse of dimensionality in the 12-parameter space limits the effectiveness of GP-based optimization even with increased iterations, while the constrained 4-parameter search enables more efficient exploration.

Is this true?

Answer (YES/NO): NO